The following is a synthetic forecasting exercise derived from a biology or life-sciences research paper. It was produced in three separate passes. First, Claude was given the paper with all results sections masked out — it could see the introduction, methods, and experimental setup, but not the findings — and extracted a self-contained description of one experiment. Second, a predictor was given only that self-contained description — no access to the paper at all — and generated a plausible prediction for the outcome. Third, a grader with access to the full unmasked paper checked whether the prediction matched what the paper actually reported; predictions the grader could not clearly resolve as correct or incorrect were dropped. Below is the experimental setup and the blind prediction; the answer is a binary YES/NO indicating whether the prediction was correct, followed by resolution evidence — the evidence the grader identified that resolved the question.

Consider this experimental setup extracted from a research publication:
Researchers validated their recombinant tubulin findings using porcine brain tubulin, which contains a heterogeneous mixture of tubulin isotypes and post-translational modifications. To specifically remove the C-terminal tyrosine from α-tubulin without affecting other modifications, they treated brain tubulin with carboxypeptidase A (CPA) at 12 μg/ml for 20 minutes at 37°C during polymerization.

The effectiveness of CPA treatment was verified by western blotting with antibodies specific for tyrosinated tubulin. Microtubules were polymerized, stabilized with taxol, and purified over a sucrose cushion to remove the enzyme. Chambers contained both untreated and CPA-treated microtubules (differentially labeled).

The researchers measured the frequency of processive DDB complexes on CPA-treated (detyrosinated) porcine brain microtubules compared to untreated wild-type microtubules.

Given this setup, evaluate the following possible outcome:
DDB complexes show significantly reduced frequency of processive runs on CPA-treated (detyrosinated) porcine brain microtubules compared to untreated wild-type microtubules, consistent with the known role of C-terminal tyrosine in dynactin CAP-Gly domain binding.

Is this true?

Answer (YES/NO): YES